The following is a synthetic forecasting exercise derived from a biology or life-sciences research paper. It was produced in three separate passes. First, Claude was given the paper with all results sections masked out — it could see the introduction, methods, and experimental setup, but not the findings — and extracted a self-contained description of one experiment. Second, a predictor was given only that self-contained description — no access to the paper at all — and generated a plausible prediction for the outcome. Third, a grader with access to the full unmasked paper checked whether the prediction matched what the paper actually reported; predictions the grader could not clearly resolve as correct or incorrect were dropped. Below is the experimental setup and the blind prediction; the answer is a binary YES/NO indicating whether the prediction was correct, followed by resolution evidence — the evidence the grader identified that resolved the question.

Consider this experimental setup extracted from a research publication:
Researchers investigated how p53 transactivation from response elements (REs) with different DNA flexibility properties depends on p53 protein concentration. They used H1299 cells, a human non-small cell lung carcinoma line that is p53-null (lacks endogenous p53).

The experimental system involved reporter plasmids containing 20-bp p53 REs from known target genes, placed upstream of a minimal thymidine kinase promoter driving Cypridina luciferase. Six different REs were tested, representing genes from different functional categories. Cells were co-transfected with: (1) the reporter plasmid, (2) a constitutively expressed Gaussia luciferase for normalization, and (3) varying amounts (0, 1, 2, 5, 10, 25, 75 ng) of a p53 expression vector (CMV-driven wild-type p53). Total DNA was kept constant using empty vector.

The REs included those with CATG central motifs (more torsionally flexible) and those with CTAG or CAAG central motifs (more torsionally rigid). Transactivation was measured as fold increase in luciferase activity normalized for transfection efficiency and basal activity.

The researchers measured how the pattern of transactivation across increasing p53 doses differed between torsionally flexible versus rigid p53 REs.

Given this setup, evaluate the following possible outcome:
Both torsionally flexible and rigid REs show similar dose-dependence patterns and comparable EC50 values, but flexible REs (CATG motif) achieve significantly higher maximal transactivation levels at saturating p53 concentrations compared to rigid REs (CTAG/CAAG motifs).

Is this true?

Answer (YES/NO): NO